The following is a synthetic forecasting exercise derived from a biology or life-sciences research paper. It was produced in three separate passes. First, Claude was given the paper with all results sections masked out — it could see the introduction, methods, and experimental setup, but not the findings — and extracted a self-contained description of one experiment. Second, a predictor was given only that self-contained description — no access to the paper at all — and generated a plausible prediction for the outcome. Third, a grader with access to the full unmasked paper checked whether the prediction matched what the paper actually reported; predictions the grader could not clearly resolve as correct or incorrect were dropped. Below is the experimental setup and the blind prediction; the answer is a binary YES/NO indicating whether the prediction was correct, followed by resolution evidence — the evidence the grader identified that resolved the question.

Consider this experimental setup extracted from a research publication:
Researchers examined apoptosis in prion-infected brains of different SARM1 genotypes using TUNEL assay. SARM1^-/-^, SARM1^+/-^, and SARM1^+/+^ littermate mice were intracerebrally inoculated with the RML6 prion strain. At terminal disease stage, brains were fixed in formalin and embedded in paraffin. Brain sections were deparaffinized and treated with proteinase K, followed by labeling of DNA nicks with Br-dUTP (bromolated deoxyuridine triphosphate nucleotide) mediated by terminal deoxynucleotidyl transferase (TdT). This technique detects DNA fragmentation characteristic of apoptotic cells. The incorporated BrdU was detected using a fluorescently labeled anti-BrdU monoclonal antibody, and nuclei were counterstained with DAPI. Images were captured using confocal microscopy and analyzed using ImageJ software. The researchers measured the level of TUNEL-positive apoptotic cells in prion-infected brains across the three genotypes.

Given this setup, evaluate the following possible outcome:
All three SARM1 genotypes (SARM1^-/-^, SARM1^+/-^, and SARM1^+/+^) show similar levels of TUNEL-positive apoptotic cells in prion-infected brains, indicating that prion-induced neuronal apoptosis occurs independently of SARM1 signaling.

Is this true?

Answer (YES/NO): NO